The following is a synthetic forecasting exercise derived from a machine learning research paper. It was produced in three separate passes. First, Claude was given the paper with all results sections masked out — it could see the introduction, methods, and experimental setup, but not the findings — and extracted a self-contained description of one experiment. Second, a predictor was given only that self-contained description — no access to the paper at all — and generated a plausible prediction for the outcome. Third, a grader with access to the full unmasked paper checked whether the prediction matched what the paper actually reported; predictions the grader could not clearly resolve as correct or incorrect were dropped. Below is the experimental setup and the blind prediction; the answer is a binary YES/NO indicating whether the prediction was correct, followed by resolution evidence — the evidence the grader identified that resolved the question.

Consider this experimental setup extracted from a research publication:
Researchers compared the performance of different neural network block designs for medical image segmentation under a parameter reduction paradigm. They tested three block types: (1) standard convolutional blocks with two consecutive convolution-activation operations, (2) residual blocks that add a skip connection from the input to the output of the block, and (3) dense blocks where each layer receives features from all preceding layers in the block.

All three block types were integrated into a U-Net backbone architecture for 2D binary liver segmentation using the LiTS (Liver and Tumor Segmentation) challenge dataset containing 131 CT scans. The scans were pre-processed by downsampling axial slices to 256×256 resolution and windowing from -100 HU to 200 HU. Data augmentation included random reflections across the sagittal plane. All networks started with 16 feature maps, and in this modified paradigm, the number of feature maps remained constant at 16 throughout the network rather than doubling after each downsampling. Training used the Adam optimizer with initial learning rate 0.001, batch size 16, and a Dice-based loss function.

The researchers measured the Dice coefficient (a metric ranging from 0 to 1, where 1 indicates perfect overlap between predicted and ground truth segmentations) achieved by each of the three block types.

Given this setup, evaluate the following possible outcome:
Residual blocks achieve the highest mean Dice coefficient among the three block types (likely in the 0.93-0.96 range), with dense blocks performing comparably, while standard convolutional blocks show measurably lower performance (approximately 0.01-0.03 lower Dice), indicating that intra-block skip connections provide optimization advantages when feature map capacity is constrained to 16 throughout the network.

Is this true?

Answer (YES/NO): NO